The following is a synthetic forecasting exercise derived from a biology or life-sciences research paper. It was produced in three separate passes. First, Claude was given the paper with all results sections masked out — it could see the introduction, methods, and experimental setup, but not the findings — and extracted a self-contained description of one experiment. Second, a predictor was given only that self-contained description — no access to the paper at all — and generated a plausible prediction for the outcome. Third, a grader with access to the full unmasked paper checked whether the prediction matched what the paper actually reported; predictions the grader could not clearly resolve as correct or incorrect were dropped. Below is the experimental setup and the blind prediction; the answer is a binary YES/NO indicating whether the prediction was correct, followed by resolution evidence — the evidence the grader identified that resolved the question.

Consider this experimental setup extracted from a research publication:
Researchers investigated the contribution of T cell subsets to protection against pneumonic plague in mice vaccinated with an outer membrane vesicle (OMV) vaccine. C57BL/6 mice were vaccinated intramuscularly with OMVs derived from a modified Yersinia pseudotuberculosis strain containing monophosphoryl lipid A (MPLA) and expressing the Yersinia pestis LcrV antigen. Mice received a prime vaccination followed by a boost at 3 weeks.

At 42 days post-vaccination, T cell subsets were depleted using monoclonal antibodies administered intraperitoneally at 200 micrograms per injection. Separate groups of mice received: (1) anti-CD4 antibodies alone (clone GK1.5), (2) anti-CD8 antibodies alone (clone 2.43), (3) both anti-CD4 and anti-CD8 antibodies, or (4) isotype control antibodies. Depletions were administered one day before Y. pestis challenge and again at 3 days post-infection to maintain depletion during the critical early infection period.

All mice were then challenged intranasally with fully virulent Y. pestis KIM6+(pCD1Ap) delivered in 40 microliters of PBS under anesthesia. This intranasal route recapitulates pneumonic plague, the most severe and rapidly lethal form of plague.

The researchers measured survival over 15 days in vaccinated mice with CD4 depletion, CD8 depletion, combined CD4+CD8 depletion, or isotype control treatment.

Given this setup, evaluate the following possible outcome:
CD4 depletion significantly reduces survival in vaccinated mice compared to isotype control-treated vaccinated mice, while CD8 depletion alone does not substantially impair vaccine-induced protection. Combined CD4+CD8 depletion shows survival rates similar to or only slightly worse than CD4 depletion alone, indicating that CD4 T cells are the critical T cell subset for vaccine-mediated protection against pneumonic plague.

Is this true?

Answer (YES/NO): NO